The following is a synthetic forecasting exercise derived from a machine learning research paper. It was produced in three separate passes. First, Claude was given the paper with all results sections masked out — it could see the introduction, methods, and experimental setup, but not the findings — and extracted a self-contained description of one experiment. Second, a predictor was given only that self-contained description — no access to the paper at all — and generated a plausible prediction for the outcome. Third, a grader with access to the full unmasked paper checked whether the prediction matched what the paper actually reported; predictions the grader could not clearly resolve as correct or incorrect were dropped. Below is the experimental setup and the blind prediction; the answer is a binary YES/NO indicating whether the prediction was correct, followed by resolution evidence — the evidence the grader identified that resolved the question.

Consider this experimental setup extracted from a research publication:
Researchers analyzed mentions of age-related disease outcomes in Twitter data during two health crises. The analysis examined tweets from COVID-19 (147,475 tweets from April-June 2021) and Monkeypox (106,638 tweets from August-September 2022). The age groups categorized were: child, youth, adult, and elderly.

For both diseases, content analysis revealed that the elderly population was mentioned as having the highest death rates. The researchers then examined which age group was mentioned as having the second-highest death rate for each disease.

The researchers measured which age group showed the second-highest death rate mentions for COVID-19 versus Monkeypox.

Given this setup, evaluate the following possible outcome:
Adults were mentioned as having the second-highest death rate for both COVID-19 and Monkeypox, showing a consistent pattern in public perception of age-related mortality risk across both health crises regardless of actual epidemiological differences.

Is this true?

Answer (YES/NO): NO